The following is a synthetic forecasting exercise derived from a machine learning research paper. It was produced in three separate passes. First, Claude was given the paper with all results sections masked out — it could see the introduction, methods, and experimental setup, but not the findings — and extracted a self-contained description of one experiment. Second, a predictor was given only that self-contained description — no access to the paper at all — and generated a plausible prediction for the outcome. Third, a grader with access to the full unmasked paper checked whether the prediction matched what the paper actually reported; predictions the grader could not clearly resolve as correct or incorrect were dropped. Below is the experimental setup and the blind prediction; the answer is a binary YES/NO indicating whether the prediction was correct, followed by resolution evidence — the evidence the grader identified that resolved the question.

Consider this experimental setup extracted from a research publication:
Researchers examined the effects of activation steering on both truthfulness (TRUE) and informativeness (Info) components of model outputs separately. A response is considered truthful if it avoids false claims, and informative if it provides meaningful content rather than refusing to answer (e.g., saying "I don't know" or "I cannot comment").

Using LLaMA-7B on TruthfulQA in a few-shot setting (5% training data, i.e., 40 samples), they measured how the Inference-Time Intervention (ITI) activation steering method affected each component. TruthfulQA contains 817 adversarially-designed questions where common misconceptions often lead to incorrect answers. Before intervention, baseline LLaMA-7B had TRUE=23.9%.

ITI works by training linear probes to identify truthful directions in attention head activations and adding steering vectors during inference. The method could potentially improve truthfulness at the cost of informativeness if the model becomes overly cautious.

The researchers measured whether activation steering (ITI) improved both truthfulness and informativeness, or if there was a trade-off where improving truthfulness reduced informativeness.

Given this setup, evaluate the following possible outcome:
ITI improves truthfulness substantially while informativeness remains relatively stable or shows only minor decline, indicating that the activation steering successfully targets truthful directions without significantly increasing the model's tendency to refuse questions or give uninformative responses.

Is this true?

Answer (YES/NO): NO